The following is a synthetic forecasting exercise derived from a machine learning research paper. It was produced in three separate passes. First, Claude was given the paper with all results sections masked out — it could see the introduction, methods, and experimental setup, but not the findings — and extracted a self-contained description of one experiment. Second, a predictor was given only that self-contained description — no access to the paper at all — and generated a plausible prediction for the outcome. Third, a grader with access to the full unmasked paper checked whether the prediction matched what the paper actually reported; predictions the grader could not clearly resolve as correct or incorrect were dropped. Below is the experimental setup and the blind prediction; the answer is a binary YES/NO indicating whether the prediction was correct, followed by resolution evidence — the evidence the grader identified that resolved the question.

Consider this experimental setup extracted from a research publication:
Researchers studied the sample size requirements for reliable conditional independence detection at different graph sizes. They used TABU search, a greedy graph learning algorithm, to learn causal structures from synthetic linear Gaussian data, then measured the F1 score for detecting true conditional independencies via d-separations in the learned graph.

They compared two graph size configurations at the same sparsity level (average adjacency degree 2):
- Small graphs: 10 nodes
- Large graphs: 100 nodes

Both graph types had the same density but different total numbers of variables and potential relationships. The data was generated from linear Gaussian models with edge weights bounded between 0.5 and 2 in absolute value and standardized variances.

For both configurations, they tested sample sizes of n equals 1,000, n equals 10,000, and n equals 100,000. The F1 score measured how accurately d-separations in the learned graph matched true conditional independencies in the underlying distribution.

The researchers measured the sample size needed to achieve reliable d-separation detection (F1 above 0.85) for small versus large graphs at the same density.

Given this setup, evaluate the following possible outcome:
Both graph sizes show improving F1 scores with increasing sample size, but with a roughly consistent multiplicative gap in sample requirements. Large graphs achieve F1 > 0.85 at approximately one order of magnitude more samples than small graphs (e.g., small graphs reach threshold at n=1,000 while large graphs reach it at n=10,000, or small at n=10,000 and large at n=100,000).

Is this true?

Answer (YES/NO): NO